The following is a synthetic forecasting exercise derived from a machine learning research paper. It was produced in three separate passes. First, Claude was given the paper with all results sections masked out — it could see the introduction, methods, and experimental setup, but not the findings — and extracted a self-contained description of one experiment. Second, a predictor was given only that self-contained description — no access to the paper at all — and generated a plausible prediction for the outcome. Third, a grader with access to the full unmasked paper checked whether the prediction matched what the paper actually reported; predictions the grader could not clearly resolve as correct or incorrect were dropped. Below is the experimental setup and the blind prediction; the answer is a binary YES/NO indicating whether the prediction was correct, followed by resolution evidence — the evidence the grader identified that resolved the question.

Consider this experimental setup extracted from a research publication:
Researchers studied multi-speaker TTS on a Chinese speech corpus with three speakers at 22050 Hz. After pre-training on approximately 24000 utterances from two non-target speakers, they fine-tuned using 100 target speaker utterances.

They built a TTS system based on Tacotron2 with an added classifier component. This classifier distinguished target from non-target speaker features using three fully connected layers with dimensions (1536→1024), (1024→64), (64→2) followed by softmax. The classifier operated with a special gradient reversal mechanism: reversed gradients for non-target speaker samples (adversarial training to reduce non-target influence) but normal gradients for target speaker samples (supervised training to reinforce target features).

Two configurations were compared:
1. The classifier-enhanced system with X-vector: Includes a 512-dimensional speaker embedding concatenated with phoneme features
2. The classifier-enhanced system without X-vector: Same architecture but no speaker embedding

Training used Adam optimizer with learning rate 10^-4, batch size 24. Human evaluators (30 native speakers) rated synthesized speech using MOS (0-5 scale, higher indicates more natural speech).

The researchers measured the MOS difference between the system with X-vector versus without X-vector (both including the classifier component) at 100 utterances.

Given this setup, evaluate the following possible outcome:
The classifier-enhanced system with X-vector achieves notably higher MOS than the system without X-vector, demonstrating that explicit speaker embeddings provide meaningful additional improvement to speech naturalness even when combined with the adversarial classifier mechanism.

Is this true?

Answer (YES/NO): NO